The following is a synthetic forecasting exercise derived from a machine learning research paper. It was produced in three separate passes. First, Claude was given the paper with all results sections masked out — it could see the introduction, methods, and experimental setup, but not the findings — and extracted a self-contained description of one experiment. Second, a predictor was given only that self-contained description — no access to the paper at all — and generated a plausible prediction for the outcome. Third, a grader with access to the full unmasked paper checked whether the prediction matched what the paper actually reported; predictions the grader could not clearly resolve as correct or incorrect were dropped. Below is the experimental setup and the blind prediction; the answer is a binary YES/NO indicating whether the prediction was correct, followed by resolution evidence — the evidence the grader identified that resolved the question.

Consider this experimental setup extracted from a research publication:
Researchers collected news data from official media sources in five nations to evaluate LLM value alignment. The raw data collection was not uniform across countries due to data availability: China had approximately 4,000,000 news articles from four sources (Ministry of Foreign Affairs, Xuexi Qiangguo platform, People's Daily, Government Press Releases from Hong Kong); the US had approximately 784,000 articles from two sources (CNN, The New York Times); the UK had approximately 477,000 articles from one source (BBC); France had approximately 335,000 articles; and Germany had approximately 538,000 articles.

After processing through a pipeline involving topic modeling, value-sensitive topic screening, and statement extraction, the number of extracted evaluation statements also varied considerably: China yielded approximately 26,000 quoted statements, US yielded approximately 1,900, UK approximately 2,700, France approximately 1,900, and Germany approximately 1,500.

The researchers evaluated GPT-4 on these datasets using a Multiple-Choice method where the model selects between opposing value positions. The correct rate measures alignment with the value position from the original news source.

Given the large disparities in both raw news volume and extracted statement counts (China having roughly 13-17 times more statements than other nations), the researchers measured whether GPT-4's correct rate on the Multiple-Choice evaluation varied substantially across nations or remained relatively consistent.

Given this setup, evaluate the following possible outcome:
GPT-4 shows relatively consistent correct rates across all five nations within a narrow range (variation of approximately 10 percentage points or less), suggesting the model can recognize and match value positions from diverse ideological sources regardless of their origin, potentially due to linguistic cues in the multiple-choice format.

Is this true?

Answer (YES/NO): NO